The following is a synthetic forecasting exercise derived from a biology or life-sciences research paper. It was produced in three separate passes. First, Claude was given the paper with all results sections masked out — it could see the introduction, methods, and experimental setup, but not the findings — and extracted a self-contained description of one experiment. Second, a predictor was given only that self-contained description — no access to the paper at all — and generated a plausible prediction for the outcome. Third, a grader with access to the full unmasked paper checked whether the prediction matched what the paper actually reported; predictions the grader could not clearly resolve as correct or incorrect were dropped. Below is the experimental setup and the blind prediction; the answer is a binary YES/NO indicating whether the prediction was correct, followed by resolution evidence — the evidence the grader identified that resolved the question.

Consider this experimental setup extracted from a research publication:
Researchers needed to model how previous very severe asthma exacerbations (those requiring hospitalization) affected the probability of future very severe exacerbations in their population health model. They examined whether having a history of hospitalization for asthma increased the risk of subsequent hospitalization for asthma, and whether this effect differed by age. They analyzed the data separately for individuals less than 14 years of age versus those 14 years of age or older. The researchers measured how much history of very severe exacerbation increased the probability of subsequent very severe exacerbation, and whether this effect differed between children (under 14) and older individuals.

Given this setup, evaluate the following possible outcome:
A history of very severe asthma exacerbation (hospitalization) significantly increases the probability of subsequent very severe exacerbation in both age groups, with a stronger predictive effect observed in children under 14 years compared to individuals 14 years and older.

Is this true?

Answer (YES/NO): NO